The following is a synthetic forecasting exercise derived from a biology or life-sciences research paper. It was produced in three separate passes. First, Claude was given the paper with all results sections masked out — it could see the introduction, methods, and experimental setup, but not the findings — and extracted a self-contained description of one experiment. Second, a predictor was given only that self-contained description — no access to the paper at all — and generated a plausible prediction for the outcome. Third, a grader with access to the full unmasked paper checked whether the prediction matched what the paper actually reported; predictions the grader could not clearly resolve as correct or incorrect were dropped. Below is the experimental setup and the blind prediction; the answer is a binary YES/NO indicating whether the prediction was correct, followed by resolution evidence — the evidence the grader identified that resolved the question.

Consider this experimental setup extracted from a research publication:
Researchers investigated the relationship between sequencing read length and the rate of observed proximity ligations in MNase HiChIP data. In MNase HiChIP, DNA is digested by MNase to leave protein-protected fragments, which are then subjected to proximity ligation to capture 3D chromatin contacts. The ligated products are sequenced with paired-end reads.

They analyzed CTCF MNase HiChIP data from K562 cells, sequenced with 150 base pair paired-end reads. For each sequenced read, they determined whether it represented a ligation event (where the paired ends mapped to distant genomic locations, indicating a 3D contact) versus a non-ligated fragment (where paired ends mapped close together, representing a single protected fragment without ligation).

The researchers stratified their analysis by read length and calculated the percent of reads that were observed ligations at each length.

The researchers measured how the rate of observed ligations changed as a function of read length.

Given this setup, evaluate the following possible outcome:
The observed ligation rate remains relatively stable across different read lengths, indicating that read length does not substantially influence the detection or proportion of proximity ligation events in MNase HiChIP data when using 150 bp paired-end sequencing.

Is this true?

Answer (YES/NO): NO